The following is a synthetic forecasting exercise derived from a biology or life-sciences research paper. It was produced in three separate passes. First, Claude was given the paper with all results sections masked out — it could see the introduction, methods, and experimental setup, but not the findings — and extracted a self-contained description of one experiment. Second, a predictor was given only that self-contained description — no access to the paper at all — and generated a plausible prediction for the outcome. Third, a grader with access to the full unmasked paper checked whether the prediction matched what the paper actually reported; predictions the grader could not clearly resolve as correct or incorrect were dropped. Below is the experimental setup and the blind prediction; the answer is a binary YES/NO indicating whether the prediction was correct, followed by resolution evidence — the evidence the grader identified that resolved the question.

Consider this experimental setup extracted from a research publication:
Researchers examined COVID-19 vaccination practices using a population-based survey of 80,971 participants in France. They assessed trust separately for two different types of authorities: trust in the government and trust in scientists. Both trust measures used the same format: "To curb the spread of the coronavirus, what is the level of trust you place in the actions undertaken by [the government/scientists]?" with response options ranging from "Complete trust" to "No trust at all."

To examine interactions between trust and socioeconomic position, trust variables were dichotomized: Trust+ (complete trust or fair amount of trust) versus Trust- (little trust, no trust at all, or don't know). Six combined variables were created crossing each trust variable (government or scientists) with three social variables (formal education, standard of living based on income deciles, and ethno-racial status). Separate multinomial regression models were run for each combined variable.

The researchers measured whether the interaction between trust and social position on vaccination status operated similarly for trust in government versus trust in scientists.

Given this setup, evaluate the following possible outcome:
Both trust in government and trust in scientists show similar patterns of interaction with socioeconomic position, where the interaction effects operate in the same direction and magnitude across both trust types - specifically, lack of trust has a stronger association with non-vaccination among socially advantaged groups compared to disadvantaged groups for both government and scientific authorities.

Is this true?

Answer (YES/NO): NO